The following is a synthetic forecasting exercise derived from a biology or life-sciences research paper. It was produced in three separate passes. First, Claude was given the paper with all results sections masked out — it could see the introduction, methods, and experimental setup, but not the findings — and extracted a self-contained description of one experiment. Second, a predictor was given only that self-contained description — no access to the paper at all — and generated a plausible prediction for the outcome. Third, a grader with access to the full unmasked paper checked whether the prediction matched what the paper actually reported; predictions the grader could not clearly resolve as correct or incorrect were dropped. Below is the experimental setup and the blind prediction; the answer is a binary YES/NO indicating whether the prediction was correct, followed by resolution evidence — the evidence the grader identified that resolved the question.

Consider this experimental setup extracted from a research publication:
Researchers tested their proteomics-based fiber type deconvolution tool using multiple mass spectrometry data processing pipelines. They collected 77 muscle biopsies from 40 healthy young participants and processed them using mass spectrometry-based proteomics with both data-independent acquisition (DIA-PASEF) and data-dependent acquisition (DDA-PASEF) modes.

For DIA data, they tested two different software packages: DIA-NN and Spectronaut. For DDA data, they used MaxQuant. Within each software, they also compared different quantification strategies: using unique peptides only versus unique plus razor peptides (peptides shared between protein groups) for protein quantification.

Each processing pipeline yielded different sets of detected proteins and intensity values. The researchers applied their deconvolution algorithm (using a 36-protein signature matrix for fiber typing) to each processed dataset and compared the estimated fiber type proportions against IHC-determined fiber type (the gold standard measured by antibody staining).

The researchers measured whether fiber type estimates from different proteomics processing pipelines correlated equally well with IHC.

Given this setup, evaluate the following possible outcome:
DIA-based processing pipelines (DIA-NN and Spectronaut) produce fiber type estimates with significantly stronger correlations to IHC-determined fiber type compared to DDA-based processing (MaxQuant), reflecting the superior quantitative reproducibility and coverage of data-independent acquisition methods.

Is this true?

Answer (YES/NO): YES